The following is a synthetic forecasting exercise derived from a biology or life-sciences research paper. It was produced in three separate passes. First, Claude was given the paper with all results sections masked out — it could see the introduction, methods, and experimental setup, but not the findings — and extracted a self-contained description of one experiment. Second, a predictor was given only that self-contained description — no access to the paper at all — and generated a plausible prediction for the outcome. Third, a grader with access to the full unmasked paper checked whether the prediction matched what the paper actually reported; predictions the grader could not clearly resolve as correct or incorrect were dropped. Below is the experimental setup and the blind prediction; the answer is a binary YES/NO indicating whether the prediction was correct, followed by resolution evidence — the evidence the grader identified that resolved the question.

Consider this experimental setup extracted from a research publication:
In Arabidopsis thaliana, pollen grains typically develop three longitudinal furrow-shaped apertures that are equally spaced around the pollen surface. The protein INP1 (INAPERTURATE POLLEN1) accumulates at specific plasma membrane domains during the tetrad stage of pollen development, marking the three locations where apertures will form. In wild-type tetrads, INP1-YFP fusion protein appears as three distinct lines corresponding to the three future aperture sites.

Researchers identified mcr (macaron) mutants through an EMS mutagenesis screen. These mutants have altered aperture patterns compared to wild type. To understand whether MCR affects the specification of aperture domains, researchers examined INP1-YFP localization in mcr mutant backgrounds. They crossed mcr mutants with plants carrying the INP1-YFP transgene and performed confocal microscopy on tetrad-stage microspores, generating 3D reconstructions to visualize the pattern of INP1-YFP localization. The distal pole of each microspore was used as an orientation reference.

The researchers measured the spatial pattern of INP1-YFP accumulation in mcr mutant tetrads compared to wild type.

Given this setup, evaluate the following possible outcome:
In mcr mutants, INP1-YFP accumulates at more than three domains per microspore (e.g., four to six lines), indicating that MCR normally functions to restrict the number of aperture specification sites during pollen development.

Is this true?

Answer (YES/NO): NO